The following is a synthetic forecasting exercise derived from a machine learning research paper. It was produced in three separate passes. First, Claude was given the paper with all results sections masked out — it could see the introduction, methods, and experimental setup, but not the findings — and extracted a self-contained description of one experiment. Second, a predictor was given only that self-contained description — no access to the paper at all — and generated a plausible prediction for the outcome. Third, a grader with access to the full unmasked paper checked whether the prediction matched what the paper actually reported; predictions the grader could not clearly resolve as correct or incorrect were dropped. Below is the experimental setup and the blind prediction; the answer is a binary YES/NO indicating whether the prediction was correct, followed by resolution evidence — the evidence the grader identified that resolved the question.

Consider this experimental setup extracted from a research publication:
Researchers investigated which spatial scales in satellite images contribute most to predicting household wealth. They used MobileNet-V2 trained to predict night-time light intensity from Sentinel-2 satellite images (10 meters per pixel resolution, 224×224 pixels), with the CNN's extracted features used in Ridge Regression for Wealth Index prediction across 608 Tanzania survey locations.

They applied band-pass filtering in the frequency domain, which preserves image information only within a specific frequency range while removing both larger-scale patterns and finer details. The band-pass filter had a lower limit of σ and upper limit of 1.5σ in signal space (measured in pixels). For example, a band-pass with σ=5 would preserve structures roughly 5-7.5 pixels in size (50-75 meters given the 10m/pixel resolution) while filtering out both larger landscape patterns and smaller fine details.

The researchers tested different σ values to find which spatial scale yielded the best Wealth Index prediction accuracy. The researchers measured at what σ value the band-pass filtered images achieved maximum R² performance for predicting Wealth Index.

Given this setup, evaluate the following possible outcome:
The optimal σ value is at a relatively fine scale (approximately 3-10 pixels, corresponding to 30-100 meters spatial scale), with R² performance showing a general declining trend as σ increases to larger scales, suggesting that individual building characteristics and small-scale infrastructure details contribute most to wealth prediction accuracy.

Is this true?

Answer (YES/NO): NO